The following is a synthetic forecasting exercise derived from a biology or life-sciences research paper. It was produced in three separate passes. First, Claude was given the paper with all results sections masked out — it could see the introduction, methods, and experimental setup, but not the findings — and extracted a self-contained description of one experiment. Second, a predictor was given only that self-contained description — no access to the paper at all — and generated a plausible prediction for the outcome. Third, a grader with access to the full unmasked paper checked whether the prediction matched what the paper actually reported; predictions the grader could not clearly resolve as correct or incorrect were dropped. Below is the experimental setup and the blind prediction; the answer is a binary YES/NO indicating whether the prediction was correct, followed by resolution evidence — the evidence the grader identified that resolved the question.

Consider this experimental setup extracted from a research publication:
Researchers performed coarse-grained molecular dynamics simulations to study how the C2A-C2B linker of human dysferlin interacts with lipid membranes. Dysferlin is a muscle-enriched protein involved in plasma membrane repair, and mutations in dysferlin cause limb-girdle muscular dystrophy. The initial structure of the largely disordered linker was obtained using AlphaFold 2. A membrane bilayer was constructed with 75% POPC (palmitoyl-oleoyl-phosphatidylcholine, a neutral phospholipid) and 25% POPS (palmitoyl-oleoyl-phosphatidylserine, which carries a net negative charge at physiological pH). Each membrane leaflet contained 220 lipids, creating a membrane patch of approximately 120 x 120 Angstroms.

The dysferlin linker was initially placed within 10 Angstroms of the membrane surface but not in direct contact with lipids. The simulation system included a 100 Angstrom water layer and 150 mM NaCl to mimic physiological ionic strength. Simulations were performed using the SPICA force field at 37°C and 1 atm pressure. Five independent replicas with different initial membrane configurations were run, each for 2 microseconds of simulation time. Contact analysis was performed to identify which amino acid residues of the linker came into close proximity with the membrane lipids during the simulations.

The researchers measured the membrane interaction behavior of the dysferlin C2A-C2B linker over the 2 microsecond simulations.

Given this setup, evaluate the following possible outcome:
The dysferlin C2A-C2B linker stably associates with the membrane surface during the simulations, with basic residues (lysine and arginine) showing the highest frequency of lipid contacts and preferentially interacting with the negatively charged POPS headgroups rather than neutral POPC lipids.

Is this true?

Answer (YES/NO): NO